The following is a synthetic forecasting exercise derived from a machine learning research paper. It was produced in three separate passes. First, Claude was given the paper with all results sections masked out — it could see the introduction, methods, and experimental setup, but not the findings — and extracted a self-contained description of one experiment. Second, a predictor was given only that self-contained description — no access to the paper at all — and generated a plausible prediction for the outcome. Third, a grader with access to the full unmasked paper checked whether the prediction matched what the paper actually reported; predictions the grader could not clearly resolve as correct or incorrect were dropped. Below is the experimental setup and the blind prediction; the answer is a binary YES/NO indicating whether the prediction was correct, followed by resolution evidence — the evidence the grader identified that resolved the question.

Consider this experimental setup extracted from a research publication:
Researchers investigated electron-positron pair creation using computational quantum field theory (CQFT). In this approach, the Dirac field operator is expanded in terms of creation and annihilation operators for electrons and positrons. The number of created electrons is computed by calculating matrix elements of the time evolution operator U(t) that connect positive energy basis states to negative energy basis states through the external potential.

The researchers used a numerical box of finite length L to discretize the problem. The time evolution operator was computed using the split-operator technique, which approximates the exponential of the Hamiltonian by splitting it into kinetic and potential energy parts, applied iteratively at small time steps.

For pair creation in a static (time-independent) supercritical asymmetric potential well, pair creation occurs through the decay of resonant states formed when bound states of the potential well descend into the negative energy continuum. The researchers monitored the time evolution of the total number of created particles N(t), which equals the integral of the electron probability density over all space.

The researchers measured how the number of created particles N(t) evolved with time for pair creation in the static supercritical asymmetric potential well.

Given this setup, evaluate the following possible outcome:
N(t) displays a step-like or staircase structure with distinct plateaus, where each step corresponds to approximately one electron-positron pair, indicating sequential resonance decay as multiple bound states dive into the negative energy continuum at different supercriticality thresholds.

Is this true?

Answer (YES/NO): NO